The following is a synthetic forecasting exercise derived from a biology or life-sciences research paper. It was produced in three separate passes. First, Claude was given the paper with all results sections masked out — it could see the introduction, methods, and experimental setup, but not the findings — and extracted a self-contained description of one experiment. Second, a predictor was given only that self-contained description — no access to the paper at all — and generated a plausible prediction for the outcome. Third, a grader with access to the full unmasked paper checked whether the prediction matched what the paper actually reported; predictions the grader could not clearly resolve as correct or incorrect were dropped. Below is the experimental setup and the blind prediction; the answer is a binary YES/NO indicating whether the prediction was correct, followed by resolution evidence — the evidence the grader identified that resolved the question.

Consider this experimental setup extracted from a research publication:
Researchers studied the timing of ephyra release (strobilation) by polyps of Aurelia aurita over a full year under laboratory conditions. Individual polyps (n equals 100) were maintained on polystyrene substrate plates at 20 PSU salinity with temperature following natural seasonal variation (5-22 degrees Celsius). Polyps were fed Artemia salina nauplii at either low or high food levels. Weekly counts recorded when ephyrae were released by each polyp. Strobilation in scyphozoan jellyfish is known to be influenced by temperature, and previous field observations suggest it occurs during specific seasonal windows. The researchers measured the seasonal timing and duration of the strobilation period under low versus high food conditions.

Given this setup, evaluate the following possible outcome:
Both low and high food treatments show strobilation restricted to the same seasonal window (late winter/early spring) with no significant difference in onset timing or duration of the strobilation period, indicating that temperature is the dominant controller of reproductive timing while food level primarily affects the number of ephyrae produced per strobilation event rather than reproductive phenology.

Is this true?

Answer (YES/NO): NO